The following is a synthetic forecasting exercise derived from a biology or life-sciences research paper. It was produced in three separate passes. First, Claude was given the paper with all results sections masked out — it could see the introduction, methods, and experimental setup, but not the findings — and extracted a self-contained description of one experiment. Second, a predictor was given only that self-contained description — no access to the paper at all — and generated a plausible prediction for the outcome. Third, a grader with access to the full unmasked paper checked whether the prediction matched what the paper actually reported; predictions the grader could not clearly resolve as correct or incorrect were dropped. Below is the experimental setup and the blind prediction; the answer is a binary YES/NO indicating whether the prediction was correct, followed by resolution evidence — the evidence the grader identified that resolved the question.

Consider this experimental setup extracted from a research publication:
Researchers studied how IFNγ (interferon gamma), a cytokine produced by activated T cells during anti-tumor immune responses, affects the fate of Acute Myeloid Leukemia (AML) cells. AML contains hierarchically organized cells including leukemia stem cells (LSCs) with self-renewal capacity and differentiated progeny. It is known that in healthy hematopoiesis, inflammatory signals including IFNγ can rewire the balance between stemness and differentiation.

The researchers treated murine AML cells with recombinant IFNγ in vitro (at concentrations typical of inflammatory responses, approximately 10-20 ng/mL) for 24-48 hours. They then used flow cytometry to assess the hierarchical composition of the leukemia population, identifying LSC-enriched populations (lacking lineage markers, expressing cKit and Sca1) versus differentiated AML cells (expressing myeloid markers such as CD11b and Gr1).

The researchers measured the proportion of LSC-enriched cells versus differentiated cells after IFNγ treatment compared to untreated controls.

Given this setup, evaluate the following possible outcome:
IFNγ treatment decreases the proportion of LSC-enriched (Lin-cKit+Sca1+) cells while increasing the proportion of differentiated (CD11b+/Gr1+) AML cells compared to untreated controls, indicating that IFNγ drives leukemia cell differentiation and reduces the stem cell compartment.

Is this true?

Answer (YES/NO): YES